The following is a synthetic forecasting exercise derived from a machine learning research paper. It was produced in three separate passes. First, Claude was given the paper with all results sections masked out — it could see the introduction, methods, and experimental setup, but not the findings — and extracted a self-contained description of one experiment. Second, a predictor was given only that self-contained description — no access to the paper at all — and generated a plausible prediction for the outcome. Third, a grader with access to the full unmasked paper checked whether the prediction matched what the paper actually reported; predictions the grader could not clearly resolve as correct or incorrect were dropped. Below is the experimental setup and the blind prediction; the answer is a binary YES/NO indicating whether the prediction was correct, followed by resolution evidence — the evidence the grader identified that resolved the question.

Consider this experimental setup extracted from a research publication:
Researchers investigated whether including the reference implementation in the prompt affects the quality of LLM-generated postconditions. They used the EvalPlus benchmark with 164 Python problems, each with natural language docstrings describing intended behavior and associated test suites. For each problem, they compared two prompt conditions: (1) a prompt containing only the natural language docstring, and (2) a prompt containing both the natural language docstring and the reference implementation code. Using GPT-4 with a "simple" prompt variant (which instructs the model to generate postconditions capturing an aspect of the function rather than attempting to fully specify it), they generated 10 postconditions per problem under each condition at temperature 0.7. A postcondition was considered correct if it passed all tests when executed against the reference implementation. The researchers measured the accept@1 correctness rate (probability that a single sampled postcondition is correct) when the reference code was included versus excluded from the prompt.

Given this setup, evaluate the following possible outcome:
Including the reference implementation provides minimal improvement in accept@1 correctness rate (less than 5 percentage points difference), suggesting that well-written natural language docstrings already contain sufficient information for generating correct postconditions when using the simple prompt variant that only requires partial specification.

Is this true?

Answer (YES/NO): NO